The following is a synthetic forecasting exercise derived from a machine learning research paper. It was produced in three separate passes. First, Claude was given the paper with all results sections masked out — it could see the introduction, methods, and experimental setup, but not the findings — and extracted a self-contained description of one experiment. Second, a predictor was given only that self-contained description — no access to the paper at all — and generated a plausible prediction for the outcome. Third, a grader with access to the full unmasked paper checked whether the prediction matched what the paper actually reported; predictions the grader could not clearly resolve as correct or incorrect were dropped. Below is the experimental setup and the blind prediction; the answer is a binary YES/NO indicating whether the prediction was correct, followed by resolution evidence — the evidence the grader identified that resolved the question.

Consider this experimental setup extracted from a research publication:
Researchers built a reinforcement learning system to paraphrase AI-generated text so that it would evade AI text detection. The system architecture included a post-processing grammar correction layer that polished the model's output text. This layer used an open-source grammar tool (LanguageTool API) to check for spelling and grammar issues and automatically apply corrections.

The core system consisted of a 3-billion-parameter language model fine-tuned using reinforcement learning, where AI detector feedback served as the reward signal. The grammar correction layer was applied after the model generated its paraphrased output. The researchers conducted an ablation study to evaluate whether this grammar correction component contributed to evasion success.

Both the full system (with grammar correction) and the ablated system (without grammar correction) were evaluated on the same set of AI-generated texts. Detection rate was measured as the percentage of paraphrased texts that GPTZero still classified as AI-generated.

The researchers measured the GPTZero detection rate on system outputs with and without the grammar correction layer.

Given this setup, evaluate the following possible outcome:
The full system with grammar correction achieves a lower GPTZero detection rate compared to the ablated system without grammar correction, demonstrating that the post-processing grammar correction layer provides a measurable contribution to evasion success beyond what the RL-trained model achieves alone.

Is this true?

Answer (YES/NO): YES